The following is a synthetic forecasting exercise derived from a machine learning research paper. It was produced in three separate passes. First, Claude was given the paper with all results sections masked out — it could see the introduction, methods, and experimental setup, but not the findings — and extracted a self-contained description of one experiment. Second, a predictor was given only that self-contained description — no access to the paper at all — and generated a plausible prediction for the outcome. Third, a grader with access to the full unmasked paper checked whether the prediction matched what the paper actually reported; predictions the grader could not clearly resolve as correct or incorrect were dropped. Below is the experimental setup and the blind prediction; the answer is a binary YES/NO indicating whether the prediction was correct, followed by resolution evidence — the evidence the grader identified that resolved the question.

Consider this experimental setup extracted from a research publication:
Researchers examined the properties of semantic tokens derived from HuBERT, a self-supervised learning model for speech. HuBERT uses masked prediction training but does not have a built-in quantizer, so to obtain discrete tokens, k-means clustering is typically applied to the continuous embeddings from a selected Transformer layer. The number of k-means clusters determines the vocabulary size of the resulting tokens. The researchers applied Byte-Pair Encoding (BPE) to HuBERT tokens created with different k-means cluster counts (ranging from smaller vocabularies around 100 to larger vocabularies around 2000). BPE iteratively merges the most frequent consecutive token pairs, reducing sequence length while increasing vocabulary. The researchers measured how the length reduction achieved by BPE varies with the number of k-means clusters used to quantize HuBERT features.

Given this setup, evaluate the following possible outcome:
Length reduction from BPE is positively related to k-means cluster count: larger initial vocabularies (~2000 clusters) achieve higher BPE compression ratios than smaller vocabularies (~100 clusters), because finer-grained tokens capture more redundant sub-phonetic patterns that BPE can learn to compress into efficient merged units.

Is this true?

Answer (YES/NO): NO